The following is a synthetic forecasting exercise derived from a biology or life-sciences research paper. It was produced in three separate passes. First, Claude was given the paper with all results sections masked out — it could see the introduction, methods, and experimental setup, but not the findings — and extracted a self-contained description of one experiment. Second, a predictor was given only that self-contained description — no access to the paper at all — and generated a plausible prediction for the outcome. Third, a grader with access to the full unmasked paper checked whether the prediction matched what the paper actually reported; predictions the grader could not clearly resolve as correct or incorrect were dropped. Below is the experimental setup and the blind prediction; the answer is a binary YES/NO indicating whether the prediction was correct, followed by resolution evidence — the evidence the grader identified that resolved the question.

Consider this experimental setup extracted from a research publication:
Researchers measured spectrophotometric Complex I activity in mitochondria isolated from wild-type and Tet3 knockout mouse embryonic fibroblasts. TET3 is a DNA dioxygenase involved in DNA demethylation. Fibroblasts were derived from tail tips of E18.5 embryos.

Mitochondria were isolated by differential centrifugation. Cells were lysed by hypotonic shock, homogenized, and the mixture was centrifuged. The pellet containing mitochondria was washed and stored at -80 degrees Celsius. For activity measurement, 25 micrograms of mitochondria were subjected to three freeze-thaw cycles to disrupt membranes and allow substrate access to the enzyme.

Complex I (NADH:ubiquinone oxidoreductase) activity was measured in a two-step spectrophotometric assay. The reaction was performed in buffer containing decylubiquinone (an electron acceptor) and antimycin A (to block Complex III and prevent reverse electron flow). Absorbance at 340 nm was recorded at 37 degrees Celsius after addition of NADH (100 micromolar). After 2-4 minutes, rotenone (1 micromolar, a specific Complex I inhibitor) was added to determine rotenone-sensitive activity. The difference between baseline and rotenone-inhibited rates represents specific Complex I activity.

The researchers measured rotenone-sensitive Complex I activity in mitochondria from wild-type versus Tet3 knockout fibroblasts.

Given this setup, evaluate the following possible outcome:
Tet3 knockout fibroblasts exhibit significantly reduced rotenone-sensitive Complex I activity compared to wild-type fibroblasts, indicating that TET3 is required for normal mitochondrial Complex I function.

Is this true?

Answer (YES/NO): NO